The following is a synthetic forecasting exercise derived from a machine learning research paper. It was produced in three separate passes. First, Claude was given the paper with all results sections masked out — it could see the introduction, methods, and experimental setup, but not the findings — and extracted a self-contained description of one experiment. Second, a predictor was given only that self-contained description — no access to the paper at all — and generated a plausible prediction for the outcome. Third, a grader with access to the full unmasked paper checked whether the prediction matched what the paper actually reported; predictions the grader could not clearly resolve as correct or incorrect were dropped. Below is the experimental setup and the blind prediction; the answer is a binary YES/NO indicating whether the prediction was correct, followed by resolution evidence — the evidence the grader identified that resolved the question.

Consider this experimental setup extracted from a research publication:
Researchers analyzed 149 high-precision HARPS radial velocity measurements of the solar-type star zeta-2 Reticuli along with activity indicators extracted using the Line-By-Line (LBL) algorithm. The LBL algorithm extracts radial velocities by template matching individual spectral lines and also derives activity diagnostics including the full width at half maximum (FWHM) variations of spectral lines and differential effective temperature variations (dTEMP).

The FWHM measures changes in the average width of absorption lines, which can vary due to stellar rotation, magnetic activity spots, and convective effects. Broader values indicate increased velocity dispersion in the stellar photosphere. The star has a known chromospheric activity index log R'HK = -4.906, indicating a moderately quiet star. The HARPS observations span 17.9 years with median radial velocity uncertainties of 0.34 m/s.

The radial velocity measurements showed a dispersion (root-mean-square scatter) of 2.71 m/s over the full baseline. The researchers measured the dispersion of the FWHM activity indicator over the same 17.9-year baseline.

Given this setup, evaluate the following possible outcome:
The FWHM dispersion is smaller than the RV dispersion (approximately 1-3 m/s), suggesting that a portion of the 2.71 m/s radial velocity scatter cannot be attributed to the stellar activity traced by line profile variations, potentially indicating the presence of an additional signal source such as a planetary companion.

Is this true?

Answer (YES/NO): NO